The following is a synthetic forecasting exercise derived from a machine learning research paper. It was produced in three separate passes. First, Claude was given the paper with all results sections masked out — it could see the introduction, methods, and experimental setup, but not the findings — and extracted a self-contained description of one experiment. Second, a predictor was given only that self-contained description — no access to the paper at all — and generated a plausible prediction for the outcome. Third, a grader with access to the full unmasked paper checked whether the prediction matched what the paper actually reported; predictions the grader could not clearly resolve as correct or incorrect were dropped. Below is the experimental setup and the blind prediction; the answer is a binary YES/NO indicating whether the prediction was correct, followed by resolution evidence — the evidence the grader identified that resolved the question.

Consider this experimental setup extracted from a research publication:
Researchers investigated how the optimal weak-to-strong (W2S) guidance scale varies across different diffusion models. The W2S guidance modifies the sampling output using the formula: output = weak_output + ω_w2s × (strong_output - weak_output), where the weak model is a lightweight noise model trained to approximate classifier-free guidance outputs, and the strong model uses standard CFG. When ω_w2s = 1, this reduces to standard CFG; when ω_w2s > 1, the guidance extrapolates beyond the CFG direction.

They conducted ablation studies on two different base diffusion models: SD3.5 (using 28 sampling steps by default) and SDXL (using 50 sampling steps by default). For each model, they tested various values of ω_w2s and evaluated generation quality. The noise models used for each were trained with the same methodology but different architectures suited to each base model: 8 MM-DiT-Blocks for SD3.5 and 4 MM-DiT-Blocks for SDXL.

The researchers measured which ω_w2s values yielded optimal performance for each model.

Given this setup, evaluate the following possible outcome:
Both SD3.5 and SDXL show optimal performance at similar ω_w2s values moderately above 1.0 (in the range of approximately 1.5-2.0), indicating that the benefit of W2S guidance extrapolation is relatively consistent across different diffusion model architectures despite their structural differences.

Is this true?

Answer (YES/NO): NO